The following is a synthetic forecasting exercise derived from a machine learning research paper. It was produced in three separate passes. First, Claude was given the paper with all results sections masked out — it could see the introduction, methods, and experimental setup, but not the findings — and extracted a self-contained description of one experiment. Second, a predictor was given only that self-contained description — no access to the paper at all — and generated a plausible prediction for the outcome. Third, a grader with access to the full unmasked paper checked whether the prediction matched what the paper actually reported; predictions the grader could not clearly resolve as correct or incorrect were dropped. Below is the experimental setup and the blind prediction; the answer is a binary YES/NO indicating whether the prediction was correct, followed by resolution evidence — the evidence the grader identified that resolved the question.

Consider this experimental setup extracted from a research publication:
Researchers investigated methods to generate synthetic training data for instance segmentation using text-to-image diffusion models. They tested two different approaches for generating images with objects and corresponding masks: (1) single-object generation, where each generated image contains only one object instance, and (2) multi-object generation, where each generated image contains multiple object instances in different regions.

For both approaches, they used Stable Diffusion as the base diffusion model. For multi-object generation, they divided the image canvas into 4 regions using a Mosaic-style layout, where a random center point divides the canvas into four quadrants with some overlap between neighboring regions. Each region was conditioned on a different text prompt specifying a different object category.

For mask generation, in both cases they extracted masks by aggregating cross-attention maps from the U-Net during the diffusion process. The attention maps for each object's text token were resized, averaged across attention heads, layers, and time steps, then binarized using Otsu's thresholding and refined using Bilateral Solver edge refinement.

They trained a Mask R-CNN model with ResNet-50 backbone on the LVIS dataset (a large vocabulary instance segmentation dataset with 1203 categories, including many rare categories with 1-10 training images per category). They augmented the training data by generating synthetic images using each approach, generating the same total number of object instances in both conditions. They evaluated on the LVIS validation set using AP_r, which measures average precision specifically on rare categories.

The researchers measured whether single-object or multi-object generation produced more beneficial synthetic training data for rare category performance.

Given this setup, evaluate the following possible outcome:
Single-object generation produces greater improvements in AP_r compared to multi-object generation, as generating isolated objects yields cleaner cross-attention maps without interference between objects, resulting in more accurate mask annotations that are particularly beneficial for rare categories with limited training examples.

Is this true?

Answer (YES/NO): NO